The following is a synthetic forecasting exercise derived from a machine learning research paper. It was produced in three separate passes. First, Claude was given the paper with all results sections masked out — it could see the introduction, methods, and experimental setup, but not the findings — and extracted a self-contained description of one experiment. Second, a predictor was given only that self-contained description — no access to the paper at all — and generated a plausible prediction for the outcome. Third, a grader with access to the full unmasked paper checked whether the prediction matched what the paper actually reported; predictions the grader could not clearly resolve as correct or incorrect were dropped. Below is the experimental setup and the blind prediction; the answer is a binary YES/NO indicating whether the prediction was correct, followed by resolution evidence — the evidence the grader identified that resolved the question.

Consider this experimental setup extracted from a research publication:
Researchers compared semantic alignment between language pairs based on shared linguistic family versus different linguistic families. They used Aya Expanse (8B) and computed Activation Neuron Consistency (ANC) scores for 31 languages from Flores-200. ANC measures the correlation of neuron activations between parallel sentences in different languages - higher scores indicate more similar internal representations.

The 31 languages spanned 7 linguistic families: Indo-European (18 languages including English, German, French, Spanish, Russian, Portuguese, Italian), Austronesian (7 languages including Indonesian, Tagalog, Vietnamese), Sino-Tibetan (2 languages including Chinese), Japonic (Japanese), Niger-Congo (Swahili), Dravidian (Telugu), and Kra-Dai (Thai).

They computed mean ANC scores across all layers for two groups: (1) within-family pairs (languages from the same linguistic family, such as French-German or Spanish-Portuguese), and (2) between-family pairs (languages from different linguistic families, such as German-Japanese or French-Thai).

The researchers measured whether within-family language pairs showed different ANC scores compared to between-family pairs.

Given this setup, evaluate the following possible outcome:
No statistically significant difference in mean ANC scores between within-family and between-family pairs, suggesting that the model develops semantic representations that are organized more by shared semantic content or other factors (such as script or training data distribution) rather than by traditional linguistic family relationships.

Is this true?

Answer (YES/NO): NO